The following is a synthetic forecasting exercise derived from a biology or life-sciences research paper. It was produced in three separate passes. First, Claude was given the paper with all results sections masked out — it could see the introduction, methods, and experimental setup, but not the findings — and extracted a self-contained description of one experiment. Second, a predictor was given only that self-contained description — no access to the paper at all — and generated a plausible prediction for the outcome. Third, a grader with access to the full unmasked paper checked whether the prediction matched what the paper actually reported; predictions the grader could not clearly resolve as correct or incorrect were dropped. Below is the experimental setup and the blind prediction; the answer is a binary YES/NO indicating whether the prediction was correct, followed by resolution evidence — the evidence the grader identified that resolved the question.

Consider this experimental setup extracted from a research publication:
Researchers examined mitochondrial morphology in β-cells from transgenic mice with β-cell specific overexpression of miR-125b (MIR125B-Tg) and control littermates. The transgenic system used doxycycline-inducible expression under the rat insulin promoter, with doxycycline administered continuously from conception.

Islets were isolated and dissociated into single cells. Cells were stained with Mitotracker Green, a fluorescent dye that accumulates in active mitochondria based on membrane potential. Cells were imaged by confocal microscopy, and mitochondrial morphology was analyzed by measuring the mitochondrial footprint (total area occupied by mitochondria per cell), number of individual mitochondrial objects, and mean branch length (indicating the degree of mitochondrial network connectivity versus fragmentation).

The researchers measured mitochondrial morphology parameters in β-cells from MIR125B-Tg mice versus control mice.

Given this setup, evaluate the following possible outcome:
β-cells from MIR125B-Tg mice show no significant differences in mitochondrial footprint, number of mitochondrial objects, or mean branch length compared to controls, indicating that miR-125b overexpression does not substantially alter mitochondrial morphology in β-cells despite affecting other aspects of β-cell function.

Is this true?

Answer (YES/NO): YES